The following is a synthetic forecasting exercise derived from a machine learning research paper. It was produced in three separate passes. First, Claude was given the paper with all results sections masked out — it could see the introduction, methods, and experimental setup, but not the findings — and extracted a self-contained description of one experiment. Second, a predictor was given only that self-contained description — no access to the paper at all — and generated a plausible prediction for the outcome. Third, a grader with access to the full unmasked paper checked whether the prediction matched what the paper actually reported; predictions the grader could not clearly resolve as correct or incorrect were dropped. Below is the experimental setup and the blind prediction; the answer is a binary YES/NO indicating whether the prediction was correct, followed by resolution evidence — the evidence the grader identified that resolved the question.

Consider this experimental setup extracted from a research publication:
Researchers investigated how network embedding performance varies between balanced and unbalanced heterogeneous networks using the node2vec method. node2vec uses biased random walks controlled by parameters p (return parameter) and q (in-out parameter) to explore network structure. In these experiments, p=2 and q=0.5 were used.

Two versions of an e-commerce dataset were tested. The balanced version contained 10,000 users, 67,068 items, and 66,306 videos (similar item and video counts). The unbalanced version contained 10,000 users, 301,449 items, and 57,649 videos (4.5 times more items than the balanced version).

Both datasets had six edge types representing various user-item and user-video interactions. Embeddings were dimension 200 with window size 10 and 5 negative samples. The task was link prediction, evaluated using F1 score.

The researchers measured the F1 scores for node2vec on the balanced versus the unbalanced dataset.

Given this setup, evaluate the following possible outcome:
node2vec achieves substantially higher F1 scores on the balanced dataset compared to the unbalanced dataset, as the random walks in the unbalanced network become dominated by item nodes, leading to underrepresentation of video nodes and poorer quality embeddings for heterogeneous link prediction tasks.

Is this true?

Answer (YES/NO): NO